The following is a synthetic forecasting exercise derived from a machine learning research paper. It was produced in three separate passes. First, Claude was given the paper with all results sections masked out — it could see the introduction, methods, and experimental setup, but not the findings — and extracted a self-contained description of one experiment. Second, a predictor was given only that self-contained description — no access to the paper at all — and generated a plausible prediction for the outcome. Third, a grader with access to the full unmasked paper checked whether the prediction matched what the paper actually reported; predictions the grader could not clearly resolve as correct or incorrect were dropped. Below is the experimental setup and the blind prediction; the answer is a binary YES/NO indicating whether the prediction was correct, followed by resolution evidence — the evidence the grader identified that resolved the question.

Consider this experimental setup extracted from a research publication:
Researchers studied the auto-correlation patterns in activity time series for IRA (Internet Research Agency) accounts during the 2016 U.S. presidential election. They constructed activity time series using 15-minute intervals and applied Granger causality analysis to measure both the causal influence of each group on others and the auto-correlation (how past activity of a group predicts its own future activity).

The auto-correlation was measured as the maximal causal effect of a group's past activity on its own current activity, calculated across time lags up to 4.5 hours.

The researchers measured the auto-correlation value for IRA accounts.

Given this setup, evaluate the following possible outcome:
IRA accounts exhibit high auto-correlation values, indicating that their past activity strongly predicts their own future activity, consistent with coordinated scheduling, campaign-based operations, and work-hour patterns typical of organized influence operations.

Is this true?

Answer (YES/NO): YES